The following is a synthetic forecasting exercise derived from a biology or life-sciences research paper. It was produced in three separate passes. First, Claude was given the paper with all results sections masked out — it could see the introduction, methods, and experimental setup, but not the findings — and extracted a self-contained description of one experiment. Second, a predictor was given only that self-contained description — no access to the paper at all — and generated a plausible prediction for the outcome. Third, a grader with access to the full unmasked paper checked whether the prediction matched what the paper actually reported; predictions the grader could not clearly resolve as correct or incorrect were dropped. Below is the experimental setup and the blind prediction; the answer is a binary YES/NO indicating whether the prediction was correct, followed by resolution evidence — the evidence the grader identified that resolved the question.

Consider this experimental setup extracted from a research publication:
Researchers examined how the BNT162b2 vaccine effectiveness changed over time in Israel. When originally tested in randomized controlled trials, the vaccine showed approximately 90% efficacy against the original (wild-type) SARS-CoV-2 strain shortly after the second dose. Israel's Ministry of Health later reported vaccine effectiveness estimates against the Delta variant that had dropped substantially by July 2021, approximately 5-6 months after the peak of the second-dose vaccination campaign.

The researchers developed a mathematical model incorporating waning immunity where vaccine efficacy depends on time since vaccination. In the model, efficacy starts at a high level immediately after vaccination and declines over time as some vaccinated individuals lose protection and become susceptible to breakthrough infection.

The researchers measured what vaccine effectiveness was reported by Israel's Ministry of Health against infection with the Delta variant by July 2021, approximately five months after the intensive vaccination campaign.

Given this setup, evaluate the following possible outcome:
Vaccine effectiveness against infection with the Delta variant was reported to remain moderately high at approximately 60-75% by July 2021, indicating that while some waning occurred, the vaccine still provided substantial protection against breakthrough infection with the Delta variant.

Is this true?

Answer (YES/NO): NO